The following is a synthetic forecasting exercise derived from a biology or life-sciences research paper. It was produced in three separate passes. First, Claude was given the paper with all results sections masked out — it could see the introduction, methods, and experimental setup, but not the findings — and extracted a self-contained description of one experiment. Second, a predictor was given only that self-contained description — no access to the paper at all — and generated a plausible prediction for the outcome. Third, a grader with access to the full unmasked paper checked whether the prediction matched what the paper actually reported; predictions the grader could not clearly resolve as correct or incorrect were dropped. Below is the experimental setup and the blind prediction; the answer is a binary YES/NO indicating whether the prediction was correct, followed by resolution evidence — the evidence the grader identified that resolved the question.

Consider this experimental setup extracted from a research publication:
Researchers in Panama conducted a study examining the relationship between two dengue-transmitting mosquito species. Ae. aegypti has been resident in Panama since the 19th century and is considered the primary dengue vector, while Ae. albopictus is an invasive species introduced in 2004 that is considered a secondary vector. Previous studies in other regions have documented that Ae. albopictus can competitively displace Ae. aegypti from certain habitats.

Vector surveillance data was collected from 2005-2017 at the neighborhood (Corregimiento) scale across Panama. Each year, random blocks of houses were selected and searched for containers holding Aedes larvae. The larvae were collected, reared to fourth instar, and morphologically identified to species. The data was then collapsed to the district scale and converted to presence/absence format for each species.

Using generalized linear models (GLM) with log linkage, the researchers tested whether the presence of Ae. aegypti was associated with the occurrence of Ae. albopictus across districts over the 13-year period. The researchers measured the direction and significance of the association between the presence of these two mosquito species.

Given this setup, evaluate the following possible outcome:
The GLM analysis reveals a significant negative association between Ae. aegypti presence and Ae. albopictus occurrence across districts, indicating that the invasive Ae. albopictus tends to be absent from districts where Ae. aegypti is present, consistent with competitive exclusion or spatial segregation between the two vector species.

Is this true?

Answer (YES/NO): NO